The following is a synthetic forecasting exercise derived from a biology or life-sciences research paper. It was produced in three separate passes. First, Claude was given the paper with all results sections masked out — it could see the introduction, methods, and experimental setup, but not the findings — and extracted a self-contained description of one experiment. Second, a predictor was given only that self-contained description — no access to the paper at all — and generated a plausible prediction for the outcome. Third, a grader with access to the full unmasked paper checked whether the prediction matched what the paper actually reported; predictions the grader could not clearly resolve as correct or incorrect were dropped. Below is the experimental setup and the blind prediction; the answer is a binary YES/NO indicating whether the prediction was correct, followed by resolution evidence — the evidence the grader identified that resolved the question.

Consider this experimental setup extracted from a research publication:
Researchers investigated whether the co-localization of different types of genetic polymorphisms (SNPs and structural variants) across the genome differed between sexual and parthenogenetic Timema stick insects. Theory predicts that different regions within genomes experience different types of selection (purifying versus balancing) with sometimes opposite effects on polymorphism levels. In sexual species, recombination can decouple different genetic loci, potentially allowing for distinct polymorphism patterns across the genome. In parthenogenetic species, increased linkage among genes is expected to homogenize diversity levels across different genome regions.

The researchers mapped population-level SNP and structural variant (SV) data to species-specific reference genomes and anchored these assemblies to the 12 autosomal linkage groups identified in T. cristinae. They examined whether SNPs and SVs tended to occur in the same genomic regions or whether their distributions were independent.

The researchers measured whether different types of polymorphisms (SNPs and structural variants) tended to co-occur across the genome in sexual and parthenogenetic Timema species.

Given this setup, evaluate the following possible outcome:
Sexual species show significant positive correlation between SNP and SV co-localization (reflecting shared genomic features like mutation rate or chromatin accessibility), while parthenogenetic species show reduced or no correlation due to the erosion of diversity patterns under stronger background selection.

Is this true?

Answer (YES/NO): NO